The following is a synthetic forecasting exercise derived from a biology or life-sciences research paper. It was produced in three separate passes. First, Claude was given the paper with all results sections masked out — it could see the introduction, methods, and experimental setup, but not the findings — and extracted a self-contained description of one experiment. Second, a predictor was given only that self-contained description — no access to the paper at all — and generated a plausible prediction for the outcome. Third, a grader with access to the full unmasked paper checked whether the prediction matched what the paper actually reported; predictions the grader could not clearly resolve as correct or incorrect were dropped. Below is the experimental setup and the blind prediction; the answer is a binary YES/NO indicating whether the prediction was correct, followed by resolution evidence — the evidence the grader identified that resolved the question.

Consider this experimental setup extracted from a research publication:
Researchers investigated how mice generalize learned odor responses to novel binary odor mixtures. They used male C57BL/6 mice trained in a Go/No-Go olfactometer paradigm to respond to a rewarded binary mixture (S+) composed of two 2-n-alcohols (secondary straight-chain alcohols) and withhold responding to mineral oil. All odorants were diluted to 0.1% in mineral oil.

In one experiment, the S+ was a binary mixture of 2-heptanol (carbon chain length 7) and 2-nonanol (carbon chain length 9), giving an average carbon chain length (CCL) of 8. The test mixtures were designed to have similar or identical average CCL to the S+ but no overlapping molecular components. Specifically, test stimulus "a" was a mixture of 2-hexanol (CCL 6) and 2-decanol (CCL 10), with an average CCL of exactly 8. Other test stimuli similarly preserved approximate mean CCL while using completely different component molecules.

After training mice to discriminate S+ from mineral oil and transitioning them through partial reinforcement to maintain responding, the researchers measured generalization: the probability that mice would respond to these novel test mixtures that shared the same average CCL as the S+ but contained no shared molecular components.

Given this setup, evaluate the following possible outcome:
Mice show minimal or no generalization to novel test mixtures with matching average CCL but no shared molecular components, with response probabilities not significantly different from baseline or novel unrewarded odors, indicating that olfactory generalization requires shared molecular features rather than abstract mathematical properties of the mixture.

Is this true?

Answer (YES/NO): YES